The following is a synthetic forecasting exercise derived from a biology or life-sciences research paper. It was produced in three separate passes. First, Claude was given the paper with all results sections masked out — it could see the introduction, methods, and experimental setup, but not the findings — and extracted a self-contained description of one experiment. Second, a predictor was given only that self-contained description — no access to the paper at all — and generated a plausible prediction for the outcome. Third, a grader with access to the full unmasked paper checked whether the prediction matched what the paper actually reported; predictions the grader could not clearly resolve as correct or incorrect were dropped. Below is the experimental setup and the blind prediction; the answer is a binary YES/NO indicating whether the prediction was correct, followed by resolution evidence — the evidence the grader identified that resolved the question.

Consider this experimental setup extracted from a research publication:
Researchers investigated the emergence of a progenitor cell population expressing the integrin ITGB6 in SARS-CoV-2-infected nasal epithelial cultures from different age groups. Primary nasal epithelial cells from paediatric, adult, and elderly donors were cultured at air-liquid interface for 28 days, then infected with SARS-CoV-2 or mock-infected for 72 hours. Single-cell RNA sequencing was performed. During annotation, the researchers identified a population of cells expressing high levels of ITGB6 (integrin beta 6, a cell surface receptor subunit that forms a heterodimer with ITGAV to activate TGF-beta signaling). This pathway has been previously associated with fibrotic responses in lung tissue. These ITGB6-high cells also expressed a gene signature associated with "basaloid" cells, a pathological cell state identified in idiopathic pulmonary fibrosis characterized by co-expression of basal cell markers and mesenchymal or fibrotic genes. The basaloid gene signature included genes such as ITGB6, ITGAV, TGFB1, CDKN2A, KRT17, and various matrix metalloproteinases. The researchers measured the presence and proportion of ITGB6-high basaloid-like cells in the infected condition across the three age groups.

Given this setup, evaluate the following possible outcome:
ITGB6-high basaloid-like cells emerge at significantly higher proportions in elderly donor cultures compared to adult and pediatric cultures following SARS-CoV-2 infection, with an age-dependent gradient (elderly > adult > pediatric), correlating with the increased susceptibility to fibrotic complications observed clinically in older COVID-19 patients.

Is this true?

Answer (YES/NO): NO